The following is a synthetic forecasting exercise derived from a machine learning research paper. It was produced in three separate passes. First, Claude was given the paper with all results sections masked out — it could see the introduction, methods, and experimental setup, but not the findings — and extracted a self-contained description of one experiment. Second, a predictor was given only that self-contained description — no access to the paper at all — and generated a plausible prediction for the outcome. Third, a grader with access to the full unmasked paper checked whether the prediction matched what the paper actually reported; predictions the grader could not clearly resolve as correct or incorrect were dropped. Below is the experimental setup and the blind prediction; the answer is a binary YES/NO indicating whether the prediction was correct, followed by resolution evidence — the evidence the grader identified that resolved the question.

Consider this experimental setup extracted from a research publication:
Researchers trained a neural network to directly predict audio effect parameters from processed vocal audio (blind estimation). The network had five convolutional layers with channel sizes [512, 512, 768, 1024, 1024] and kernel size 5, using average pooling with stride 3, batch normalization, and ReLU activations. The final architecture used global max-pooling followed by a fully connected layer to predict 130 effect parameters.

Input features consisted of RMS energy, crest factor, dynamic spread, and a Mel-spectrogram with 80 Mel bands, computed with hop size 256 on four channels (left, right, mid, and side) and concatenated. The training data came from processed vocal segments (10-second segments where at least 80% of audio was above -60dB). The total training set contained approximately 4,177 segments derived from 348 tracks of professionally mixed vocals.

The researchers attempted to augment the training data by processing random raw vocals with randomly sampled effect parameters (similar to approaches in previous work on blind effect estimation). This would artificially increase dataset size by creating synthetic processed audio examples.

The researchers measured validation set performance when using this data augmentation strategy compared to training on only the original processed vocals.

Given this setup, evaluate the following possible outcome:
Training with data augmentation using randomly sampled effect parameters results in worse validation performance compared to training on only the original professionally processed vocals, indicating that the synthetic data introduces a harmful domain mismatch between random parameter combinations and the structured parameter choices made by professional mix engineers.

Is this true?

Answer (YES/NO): YES